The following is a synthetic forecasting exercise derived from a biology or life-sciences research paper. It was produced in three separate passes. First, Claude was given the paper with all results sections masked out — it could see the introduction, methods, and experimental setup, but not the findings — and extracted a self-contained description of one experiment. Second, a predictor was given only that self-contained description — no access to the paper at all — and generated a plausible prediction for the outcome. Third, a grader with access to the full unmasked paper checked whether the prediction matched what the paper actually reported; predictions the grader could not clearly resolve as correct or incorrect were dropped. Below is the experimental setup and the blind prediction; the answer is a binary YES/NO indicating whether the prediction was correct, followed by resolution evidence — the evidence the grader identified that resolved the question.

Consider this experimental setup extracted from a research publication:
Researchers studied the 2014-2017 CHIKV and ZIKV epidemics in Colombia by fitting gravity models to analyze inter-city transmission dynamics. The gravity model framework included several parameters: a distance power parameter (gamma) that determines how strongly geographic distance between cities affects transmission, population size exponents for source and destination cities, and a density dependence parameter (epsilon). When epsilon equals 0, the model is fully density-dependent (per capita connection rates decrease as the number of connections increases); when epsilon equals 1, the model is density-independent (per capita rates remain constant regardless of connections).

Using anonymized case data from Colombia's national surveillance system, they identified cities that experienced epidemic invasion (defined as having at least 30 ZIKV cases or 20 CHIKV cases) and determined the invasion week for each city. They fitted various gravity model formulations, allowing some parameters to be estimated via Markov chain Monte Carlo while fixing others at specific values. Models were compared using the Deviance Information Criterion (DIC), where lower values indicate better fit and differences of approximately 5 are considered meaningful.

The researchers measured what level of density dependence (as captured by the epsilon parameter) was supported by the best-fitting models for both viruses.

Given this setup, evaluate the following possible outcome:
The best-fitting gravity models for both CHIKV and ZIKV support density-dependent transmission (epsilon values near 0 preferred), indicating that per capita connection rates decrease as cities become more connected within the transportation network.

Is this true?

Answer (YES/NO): NO